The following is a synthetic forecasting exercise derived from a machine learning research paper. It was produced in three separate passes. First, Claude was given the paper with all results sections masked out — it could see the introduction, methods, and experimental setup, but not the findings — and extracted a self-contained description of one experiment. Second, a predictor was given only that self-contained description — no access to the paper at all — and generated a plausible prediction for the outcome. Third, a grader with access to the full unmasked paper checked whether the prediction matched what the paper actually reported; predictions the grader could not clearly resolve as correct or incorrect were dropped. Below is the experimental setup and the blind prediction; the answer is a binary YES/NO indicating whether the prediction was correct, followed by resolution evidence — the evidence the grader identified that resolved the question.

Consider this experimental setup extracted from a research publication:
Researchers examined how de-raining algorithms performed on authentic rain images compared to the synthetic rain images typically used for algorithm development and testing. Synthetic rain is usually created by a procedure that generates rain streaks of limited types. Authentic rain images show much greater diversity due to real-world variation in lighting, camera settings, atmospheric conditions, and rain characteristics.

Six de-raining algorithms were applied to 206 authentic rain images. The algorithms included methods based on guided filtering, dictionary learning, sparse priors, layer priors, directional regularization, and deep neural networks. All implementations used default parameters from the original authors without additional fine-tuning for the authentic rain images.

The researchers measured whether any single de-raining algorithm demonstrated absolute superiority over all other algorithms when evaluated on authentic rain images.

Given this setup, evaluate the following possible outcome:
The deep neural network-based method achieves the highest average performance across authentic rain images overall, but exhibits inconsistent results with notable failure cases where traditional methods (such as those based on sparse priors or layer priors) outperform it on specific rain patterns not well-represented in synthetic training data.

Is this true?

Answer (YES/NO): NO